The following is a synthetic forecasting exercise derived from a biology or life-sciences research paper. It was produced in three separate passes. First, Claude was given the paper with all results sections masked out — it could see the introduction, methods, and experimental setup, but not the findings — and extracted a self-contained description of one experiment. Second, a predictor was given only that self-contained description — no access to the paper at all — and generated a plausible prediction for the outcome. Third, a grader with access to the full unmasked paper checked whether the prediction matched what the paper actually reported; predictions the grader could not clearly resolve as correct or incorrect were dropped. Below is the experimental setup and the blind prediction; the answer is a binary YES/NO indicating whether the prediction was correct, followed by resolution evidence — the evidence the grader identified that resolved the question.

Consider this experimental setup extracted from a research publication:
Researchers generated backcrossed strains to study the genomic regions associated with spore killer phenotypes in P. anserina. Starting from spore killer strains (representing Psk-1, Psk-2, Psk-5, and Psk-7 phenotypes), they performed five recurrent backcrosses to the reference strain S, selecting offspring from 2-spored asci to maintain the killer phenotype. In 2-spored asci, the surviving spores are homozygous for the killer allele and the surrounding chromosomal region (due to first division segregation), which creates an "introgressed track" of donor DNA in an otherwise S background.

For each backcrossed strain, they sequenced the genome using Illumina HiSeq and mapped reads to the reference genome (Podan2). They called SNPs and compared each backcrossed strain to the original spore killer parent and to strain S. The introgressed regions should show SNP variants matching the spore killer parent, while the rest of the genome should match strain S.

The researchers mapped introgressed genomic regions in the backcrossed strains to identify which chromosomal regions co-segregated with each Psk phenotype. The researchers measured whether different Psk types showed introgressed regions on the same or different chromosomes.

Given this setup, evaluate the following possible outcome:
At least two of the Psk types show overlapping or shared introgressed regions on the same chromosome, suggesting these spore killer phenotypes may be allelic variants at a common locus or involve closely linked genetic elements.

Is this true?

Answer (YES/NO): YES